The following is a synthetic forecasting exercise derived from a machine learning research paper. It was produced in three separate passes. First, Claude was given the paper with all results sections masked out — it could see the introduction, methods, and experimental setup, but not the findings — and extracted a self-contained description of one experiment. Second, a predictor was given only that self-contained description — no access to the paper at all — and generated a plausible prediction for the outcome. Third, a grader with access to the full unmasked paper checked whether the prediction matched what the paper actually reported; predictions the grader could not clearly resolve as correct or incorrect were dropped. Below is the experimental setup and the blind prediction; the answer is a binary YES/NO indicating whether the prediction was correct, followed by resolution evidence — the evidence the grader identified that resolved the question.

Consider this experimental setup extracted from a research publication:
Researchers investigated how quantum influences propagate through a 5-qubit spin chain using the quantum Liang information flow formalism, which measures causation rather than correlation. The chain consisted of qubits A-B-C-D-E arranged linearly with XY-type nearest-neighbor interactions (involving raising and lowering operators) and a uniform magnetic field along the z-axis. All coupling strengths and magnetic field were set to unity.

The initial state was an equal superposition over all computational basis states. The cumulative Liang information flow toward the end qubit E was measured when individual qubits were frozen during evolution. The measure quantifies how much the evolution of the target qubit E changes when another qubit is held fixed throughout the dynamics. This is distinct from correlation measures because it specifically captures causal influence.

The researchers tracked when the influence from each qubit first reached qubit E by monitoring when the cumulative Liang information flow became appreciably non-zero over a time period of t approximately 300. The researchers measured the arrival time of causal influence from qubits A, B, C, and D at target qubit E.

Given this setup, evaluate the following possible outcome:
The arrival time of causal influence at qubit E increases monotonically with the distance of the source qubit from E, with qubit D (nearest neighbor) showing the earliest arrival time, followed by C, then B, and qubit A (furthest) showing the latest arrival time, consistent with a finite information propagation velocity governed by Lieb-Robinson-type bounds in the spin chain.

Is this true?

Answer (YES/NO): YES